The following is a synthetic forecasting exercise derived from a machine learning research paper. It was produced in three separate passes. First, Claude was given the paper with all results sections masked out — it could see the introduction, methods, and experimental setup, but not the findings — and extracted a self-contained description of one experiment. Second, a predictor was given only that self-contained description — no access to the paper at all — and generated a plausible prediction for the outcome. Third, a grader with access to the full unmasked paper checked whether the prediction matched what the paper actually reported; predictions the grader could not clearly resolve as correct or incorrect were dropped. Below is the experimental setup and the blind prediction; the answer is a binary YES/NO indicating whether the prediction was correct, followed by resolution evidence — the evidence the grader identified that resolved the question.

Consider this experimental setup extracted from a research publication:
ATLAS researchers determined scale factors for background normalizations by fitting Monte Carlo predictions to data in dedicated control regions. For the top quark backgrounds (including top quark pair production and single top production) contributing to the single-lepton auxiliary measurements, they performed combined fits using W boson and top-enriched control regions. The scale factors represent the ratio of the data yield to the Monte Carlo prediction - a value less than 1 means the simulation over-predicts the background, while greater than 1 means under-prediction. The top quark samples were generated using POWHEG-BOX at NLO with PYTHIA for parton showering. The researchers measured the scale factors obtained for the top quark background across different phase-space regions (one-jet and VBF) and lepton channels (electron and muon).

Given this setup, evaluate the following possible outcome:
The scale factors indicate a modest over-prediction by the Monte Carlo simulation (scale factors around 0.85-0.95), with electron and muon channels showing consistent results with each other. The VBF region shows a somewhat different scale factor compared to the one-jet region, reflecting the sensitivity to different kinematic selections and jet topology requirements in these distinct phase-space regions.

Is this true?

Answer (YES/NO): NO